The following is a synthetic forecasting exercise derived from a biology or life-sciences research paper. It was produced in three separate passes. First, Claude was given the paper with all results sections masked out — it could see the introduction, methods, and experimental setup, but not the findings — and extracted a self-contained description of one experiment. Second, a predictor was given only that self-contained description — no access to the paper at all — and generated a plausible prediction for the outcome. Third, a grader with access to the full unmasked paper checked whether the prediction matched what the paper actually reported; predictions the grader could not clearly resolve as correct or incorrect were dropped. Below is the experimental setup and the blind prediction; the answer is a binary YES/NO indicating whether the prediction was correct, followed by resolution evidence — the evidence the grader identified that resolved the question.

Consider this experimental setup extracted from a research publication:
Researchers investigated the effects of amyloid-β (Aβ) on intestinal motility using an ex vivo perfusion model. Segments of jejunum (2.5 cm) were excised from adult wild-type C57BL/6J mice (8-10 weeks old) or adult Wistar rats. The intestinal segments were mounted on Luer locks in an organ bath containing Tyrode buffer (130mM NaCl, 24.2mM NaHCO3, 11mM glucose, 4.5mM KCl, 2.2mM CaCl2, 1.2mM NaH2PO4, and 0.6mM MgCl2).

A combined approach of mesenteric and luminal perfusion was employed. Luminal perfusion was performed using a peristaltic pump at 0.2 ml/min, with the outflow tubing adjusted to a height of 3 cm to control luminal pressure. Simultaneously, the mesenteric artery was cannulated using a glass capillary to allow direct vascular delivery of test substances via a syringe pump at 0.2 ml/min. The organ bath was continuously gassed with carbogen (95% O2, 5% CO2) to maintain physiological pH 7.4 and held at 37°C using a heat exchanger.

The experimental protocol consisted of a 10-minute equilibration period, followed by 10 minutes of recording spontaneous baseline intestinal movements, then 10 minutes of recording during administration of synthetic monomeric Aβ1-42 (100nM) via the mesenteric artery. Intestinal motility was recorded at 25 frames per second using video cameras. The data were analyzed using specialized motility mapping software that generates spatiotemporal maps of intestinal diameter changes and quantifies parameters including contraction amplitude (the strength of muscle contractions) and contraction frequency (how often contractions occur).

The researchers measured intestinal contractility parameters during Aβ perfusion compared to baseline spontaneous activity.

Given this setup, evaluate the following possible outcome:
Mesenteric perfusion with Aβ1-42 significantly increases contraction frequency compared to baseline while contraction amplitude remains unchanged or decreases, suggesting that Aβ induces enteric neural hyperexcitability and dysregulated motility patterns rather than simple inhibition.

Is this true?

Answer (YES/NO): NO